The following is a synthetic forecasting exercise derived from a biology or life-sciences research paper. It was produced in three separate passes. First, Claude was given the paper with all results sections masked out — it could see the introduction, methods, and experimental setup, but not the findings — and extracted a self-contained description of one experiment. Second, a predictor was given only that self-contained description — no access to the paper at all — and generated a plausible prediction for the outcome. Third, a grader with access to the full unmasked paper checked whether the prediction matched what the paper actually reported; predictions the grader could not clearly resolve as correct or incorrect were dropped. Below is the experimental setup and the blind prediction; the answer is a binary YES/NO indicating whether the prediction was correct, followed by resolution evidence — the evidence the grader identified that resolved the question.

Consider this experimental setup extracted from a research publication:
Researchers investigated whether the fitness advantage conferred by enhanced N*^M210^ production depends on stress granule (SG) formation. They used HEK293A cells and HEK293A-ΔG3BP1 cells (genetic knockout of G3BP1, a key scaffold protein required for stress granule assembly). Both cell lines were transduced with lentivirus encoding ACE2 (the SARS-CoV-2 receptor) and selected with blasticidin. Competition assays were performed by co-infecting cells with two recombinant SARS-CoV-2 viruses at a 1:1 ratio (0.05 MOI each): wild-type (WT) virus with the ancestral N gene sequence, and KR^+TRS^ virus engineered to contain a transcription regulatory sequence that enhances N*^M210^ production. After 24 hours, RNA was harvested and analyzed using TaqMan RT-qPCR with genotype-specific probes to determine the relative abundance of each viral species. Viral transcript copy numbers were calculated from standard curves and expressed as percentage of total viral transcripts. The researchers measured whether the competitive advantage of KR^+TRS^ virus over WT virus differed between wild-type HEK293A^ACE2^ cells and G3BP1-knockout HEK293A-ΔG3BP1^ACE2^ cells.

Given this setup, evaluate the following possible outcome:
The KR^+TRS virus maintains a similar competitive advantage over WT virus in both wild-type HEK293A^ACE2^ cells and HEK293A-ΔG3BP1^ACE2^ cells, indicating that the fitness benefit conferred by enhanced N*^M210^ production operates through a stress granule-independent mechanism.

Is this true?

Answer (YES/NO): NO